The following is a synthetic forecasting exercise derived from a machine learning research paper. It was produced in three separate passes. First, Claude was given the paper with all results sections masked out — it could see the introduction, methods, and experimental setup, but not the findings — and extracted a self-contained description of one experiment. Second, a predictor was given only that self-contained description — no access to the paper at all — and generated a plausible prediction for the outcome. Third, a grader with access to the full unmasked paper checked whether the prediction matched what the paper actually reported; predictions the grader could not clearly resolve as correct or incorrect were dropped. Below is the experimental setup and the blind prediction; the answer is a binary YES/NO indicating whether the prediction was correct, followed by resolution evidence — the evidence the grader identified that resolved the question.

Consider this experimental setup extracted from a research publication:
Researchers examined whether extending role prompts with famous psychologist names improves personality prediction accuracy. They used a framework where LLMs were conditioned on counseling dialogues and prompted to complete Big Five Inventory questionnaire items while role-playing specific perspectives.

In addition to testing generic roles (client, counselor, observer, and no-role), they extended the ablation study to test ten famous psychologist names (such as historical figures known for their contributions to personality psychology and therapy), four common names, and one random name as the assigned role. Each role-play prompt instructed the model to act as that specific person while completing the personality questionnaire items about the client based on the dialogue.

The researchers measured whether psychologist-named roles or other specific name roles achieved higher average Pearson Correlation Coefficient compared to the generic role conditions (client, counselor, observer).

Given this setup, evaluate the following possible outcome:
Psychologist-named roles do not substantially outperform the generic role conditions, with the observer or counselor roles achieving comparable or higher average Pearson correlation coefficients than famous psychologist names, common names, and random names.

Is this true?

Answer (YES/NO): YES